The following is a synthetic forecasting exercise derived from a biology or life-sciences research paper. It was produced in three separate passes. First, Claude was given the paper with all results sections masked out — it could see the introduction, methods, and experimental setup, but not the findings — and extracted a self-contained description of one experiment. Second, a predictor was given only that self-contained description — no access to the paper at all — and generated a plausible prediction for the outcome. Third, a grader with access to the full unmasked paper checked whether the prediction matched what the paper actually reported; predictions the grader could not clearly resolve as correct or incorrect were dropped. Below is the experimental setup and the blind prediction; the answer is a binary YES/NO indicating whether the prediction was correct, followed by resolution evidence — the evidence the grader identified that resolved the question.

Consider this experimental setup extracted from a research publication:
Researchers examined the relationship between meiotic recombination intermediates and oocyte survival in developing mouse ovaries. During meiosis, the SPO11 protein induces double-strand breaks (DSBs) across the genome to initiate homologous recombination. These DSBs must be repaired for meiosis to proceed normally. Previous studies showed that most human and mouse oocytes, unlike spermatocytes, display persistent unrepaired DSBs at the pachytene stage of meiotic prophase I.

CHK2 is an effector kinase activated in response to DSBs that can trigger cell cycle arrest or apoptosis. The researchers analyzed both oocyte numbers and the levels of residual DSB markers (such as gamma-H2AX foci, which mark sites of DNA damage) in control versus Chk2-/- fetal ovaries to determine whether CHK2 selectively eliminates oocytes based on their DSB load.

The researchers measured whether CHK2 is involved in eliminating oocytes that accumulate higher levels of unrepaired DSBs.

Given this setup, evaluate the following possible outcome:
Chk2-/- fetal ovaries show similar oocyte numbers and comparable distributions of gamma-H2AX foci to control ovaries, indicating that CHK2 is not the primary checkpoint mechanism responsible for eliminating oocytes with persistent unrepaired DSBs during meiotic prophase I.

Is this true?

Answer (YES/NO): NO